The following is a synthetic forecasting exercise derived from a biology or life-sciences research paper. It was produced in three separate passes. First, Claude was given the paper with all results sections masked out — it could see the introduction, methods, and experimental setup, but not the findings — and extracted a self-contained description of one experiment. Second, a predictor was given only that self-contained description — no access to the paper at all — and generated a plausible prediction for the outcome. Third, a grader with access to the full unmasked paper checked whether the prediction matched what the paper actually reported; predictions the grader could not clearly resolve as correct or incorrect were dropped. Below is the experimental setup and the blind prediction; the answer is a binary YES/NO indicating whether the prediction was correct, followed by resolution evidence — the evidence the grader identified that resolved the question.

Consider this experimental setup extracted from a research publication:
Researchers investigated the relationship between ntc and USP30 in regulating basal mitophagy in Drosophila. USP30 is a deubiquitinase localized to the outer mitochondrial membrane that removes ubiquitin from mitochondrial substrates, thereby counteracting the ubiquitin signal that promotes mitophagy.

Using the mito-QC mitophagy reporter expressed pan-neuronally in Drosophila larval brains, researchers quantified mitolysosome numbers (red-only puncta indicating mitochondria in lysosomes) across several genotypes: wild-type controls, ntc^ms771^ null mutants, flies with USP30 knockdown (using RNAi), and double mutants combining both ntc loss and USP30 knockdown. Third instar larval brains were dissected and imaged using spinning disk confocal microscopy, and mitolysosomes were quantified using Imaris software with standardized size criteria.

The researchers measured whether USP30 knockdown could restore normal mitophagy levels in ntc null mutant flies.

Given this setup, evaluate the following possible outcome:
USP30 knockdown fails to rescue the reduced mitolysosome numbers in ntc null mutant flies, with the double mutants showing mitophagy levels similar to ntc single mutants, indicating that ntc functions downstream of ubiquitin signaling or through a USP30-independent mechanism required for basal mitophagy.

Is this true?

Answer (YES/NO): NO